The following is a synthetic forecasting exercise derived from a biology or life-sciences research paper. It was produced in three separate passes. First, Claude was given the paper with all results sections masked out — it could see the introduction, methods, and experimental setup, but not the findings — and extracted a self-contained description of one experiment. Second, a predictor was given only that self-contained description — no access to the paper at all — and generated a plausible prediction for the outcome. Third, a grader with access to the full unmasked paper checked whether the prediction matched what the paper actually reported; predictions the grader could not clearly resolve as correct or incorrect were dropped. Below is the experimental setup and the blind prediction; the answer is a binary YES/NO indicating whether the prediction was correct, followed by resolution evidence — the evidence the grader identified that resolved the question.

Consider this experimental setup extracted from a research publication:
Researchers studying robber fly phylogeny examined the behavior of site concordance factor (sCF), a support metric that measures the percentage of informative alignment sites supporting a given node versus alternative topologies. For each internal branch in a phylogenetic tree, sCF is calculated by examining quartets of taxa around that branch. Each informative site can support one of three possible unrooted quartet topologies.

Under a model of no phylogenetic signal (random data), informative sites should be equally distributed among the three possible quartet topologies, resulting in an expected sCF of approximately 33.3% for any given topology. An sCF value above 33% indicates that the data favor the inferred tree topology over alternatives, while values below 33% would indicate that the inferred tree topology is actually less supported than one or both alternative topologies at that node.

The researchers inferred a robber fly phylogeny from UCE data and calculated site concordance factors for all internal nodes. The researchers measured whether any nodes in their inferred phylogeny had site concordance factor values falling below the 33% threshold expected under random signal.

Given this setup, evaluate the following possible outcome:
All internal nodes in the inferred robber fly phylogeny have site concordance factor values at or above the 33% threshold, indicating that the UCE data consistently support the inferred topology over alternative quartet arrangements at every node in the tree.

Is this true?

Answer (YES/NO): NO